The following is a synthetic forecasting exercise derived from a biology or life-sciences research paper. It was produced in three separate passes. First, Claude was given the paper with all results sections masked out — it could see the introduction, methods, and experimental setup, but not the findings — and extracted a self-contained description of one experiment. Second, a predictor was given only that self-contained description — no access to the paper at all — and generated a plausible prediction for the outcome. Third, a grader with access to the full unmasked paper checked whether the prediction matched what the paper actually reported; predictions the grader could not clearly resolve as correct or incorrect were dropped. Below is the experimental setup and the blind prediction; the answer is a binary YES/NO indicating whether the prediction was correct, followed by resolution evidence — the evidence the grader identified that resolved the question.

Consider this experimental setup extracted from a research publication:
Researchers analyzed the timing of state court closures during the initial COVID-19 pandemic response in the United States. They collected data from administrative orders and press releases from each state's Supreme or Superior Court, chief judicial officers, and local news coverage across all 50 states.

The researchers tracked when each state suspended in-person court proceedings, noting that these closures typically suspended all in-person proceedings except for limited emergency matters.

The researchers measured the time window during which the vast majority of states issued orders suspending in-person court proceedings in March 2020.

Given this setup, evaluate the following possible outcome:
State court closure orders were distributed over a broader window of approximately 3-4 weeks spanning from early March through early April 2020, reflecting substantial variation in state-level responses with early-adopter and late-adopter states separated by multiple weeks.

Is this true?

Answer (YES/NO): NO